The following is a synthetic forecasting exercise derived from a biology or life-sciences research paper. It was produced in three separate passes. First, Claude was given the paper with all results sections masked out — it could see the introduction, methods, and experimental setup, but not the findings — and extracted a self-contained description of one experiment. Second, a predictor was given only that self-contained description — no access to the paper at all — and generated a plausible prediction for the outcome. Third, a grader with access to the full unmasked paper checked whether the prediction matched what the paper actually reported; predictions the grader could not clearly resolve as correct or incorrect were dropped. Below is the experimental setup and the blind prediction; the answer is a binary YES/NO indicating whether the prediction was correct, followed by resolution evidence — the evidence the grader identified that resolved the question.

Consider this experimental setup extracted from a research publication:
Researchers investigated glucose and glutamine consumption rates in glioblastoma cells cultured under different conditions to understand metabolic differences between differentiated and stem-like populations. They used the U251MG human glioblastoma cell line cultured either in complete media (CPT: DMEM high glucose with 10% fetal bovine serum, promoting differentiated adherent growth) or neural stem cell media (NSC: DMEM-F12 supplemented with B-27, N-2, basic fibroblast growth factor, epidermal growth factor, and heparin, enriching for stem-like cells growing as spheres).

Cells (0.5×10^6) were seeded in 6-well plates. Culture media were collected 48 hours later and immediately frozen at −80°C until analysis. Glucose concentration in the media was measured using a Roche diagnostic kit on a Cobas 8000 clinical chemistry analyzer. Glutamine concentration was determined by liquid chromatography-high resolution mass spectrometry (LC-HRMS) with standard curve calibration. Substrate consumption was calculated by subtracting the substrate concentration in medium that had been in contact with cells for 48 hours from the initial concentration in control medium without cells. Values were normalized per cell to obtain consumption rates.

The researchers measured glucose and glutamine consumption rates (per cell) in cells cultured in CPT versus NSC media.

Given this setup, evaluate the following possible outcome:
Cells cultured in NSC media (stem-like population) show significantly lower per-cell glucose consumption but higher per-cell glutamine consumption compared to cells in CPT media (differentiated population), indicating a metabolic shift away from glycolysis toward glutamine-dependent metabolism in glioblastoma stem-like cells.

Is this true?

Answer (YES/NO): NO